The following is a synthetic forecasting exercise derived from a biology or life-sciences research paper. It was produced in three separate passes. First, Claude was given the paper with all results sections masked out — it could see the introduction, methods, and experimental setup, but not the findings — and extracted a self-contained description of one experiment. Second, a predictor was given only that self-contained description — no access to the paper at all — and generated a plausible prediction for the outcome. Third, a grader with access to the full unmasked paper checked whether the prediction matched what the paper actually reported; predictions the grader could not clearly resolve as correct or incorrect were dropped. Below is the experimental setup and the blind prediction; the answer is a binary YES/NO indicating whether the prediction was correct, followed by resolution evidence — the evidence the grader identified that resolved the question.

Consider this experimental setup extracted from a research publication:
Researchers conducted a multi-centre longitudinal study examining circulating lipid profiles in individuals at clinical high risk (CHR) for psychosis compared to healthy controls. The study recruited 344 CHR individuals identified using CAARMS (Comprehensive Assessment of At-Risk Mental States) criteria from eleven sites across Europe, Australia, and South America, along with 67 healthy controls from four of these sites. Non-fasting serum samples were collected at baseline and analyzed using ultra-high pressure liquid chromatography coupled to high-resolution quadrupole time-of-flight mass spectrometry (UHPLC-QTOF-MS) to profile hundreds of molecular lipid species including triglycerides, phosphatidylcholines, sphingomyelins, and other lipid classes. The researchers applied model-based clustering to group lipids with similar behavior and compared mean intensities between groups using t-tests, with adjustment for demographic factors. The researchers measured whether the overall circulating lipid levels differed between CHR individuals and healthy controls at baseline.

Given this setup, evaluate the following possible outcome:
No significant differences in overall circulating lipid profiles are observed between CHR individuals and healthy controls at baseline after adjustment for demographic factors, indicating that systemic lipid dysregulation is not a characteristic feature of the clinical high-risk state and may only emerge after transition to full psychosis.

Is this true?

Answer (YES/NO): NO